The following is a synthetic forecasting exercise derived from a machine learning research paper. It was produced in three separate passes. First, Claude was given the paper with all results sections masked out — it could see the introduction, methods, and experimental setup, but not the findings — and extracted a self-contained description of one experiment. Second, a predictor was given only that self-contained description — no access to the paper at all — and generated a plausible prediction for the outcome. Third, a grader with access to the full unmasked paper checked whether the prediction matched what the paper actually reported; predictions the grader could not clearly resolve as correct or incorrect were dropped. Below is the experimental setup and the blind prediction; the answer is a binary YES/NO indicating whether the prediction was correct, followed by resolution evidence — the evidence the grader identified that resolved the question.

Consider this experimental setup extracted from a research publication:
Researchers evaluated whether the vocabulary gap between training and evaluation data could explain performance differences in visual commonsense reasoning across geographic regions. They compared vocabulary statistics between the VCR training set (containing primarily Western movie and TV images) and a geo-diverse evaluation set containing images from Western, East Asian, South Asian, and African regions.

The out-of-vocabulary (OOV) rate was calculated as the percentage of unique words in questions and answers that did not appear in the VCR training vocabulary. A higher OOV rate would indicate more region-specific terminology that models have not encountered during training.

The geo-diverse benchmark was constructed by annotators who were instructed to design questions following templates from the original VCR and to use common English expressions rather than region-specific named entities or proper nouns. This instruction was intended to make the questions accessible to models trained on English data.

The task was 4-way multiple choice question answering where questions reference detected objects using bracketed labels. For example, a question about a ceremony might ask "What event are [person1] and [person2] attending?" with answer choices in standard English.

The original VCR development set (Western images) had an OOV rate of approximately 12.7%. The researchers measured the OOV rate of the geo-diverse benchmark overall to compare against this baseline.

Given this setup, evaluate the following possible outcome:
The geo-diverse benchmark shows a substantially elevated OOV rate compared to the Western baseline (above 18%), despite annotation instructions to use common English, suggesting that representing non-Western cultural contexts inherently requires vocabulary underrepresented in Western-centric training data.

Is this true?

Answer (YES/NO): NO